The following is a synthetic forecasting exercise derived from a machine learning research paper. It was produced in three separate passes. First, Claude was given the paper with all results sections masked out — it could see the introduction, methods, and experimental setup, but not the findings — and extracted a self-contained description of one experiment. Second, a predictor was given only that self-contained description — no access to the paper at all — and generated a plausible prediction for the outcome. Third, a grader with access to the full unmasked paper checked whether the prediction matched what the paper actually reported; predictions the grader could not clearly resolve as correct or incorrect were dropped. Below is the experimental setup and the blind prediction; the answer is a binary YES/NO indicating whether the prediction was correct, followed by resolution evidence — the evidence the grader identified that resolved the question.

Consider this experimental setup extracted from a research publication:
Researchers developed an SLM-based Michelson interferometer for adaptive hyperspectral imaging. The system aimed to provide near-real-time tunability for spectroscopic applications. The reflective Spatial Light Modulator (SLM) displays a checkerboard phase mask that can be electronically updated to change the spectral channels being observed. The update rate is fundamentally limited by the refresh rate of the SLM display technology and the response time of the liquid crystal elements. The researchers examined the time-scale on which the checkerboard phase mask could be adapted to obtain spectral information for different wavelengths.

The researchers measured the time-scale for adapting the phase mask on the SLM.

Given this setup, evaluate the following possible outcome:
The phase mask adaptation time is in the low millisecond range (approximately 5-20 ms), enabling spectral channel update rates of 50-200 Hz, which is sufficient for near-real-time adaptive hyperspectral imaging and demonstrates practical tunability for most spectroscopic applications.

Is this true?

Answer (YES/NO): YES